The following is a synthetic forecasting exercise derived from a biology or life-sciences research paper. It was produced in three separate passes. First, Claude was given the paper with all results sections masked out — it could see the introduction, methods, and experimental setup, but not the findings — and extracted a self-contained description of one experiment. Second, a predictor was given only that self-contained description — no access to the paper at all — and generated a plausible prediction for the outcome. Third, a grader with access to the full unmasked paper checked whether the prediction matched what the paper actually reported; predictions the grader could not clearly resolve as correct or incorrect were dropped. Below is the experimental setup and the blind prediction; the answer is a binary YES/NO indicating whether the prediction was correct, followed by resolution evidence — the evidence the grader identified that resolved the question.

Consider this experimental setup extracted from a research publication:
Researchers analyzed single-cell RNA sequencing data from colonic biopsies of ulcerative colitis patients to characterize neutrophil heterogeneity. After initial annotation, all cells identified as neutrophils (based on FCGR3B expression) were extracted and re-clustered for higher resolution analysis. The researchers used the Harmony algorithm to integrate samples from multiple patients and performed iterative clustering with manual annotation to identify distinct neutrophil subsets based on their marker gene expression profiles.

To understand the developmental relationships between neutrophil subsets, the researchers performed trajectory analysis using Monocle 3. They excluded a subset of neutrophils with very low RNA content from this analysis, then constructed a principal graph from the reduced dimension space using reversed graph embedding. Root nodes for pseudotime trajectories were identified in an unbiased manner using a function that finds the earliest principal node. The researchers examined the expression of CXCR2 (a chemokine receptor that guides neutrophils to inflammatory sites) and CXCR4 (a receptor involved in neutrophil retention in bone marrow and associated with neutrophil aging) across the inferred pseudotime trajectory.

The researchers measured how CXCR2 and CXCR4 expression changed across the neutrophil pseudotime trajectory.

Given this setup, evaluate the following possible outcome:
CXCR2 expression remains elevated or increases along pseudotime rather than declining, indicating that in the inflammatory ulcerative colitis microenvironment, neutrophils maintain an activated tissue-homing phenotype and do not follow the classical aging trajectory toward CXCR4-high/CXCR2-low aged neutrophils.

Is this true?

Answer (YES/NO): NO